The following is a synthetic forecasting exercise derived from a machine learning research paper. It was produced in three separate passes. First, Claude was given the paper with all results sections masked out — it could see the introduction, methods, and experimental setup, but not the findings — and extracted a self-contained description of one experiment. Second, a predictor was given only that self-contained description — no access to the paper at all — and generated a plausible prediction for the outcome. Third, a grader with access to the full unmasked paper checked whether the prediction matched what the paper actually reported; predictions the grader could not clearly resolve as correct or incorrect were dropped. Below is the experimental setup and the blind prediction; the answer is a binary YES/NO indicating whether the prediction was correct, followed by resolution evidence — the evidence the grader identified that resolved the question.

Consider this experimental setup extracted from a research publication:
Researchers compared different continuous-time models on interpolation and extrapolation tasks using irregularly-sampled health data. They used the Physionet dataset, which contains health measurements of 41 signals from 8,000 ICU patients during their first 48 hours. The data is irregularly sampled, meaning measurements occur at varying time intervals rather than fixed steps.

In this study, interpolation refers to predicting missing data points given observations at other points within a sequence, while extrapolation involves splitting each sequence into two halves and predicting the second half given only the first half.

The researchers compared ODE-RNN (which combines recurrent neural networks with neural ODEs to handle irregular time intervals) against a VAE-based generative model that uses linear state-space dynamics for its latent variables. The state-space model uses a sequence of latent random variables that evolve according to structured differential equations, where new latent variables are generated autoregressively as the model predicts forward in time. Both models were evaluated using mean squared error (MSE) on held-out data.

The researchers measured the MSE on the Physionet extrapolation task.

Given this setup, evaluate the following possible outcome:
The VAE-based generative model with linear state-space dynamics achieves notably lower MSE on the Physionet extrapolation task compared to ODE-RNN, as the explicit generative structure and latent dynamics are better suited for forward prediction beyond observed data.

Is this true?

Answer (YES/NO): NO